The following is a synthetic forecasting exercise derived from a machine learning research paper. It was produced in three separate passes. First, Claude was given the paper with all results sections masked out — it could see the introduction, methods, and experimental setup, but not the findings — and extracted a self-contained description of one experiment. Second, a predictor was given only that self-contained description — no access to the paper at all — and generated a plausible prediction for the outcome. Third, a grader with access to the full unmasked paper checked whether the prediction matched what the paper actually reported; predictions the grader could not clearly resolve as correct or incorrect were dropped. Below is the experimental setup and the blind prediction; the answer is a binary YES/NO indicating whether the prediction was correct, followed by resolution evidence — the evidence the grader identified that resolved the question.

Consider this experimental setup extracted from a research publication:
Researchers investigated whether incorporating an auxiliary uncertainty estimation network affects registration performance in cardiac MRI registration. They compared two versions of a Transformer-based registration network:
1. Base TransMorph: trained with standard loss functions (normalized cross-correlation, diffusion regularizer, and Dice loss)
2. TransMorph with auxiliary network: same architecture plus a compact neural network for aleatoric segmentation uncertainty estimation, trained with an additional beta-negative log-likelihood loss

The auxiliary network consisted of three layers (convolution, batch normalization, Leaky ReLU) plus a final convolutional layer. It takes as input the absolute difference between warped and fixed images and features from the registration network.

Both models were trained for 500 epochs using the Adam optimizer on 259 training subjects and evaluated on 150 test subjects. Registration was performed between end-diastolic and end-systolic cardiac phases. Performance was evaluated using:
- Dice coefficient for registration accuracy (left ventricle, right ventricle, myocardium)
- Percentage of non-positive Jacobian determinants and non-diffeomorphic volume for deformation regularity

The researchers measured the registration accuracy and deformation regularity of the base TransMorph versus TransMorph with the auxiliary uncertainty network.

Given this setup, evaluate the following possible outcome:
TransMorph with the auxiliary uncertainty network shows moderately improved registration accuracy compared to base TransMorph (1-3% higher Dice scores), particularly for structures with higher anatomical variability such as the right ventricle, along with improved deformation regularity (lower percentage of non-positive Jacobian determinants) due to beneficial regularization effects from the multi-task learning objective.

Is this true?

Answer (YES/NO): NO